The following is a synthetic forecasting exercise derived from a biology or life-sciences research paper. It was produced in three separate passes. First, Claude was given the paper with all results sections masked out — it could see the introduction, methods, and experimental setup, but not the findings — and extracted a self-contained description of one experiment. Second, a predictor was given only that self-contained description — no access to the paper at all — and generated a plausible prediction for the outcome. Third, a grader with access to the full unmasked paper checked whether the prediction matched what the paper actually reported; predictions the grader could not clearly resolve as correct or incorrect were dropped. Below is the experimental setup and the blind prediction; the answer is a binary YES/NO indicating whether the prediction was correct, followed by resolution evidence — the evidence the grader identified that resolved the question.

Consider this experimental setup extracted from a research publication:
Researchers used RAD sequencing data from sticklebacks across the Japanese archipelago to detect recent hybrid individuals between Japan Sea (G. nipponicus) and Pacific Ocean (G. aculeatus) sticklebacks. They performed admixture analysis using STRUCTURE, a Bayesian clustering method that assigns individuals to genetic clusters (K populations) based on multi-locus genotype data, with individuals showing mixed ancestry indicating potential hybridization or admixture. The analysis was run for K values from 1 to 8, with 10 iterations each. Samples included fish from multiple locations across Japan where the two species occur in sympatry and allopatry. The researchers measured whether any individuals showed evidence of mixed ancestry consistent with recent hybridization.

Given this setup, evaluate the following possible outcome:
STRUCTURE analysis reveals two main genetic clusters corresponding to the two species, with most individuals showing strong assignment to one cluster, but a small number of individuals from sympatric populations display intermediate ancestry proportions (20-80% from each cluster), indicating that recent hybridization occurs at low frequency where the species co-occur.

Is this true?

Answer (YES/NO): YES